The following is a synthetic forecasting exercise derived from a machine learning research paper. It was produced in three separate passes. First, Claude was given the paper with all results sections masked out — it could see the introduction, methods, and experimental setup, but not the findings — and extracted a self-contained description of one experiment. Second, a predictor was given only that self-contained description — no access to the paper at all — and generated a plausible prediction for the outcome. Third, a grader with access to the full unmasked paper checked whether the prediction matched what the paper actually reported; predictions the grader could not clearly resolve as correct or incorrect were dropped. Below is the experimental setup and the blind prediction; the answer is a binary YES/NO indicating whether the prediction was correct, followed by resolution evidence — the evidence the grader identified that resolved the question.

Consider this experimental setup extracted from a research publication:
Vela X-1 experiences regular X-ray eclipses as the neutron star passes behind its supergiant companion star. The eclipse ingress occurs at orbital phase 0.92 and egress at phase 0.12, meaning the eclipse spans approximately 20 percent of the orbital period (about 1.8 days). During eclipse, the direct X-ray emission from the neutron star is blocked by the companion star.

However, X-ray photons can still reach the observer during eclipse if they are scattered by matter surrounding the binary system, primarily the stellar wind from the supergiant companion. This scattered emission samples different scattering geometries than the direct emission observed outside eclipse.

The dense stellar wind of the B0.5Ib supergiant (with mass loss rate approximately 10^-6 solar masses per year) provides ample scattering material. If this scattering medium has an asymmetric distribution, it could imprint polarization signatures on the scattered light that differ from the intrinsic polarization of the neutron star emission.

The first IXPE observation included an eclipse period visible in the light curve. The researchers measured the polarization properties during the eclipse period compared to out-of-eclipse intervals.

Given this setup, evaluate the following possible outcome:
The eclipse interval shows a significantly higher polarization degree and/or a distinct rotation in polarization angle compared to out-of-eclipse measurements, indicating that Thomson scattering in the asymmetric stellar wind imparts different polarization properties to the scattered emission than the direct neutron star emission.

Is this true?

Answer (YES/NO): NO